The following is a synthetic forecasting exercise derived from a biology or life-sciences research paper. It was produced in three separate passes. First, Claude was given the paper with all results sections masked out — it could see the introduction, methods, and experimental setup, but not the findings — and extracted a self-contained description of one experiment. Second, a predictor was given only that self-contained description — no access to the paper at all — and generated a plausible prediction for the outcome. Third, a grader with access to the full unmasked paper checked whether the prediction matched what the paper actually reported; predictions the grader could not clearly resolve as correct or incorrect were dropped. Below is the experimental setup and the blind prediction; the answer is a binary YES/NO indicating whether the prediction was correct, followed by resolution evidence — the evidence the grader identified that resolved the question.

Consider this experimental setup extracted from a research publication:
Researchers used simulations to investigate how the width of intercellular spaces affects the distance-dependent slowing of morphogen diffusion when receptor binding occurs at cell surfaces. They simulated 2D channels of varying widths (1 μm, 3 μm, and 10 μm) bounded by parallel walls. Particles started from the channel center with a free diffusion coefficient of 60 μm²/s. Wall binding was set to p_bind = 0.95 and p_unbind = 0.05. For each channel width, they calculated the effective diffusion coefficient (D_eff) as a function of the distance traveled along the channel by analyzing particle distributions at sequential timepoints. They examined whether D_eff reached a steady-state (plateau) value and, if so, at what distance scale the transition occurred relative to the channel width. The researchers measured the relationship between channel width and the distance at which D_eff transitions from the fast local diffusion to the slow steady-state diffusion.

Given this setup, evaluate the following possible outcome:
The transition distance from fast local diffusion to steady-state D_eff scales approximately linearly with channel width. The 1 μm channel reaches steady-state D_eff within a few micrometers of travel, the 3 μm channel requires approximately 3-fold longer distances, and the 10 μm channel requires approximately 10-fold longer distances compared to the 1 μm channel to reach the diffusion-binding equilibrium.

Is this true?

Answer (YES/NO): YES